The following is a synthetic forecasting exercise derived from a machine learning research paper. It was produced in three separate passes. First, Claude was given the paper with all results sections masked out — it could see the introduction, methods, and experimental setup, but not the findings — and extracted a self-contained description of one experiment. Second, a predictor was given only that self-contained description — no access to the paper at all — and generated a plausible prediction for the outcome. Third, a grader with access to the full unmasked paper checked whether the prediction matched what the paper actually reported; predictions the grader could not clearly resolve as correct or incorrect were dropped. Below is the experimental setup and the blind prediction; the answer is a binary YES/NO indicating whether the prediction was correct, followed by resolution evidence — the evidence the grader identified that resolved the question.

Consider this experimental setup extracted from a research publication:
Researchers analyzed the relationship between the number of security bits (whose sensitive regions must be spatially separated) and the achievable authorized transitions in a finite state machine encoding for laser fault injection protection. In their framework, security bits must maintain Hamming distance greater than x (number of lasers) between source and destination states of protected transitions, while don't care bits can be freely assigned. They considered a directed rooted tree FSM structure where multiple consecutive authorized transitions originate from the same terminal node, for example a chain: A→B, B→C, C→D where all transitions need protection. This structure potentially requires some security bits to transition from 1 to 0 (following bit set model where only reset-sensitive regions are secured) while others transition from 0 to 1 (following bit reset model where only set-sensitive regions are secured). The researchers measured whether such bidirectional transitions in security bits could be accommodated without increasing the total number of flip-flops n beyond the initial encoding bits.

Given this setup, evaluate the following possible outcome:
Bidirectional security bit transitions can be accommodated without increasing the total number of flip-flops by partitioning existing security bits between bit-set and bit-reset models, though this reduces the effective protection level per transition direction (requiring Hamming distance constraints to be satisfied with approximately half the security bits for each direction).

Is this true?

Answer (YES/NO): NO